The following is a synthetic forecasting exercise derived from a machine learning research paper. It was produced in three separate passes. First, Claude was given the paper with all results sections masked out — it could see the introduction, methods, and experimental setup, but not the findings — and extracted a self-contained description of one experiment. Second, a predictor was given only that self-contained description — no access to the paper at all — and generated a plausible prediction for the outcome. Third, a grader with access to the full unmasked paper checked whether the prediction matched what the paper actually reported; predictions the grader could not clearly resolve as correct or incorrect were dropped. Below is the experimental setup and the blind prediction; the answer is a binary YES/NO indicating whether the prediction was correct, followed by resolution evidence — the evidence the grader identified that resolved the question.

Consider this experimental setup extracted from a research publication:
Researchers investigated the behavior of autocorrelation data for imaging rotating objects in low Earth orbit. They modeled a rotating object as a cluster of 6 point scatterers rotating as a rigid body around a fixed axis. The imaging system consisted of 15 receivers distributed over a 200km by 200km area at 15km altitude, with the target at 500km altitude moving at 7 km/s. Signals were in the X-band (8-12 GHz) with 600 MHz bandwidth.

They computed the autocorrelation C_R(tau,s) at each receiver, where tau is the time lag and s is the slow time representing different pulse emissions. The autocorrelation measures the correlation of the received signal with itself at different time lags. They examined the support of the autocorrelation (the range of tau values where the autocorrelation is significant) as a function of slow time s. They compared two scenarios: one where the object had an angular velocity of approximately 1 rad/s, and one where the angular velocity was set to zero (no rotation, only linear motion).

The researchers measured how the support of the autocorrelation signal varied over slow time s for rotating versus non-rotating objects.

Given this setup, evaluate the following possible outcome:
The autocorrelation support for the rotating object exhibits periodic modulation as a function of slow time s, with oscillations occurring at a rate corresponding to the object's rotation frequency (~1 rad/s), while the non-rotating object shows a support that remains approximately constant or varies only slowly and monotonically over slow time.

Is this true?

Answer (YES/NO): YES